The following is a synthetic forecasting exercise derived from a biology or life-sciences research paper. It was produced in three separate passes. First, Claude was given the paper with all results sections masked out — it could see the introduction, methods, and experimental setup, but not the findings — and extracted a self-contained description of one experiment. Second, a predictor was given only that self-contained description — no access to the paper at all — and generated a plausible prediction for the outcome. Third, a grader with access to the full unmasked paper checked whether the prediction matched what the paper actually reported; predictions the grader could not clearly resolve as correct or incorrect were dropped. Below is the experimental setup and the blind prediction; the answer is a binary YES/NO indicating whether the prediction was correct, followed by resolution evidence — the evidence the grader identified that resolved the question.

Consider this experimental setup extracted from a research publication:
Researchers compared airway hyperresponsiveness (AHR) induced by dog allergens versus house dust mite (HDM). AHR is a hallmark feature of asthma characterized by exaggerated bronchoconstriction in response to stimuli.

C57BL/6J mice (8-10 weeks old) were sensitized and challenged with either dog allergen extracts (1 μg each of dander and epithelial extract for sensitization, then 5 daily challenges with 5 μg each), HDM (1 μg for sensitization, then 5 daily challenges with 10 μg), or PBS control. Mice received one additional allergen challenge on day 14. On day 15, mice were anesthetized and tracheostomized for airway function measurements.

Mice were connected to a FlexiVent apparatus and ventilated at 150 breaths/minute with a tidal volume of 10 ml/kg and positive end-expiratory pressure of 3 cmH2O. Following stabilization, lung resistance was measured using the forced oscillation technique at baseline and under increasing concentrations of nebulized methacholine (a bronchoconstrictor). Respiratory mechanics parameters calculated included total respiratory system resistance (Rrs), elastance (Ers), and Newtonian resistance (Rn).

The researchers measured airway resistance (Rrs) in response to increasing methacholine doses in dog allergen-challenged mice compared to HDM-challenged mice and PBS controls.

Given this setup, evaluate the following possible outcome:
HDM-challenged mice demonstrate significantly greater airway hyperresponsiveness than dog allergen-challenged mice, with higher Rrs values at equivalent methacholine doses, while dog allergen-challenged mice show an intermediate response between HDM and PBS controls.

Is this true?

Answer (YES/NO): NO